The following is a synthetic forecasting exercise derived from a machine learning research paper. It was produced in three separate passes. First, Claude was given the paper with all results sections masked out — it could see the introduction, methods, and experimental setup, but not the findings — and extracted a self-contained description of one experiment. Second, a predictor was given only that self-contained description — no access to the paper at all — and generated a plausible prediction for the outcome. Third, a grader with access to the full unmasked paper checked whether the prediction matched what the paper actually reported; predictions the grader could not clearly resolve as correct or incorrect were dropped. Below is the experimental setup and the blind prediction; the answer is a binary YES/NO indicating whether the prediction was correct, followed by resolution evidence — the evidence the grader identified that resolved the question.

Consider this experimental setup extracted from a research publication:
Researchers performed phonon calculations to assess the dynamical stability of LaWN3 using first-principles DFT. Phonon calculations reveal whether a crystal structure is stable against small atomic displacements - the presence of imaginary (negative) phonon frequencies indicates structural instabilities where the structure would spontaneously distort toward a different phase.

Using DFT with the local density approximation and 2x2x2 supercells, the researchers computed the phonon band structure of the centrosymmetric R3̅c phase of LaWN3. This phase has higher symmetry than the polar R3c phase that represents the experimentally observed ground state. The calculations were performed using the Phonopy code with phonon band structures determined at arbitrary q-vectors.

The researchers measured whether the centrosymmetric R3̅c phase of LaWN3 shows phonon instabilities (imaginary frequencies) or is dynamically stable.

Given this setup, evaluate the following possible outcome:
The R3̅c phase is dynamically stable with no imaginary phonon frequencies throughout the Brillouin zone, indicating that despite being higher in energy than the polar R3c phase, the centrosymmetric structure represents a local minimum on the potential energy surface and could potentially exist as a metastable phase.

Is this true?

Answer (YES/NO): NO